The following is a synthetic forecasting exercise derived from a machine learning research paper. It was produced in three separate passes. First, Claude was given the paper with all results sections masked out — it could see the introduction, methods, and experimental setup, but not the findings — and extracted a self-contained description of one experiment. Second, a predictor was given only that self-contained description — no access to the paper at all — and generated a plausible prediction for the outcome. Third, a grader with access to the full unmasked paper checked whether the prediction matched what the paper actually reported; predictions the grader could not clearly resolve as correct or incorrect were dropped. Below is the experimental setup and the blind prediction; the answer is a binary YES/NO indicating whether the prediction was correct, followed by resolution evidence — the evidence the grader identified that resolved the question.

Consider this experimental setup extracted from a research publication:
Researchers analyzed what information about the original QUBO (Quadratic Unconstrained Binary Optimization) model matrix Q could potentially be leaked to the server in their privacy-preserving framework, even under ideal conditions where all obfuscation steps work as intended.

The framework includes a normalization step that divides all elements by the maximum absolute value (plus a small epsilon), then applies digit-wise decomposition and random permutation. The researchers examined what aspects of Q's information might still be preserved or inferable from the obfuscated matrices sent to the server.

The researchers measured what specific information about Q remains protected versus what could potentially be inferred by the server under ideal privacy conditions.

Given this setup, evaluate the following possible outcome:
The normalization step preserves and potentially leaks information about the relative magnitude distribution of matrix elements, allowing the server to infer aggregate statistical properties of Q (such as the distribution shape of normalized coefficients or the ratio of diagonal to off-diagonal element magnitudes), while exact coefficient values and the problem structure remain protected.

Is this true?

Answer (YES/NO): NO